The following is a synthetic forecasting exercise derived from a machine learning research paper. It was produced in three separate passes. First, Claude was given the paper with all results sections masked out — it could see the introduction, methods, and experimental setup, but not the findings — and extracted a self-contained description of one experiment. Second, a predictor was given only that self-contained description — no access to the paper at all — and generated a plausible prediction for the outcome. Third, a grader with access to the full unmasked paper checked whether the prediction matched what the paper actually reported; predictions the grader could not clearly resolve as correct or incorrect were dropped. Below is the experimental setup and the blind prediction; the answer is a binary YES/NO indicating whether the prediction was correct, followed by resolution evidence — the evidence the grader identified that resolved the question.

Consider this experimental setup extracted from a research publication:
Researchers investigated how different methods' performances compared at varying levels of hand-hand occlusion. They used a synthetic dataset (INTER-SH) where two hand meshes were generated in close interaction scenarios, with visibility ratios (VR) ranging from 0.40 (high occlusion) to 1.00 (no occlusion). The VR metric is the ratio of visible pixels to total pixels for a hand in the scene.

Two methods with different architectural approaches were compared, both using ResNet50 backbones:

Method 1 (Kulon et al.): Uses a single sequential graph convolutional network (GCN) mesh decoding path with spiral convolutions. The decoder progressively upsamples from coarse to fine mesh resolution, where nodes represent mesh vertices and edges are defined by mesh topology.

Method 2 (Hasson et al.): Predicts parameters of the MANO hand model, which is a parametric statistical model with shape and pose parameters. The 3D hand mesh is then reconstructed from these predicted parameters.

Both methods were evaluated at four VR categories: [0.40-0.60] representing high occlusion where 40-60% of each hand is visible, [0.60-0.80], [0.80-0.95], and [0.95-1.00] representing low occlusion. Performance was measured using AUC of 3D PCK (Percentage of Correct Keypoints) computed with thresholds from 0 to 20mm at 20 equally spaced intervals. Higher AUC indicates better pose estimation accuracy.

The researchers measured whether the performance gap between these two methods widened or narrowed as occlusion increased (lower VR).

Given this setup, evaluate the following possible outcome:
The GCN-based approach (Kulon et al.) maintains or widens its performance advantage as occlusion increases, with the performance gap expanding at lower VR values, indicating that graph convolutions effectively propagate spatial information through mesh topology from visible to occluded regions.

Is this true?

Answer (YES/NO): NO